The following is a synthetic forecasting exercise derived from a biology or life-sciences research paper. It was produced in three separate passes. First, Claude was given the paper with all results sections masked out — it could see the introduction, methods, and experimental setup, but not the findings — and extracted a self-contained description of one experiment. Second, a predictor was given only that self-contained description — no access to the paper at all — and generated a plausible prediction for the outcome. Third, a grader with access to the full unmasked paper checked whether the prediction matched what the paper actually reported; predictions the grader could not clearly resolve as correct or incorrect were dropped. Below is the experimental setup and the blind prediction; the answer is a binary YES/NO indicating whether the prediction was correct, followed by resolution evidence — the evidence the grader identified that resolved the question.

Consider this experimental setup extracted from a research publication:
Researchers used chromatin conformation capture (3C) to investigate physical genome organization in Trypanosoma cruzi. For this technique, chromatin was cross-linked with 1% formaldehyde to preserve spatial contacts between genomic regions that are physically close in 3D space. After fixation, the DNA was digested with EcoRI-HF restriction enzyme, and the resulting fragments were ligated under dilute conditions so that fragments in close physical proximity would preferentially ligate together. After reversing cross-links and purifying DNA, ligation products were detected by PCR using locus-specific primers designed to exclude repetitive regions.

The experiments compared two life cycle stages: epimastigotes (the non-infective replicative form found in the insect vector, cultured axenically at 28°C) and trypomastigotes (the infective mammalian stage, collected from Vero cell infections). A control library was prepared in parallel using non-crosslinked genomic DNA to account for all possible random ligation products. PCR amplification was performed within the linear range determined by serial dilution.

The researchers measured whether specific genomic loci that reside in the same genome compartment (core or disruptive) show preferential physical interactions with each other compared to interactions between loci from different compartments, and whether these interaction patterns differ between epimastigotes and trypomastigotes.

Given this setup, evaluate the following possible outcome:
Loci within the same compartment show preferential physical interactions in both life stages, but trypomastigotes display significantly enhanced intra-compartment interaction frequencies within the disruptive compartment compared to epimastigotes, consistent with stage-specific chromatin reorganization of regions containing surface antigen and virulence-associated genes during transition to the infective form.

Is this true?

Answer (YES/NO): NO